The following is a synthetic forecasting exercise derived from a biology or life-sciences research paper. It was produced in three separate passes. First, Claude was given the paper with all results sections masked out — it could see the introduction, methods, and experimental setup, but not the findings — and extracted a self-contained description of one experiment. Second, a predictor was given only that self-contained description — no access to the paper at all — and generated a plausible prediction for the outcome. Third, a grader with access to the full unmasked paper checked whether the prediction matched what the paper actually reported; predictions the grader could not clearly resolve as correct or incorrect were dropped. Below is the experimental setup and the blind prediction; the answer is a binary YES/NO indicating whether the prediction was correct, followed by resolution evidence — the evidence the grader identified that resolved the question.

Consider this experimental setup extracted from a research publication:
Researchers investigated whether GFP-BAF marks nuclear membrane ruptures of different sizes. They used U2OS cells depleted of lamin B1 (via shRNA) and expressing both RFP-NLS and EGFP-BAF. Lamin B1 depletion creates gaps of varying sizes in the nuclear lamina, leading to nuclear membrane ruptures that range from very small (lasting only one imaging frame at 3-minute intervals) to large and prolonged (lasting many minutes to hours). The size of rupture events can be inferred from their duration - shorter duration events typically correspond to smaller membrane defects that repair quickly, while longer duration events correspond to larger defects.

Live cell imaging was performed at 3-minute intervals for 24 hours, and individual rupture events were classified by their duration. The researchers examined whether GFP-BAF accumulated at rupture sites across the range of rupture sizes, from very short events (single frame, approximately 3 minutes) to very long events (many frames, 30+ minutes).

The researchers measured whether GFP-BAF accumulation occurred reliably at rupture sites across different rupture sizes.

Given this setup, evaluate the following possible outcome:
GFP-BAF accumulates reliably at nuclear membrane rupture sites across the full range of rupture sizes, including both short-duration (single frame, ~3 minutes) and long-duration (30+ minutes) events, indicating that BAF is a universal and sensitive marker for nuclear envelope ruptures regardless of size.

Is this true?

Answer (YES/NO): YES